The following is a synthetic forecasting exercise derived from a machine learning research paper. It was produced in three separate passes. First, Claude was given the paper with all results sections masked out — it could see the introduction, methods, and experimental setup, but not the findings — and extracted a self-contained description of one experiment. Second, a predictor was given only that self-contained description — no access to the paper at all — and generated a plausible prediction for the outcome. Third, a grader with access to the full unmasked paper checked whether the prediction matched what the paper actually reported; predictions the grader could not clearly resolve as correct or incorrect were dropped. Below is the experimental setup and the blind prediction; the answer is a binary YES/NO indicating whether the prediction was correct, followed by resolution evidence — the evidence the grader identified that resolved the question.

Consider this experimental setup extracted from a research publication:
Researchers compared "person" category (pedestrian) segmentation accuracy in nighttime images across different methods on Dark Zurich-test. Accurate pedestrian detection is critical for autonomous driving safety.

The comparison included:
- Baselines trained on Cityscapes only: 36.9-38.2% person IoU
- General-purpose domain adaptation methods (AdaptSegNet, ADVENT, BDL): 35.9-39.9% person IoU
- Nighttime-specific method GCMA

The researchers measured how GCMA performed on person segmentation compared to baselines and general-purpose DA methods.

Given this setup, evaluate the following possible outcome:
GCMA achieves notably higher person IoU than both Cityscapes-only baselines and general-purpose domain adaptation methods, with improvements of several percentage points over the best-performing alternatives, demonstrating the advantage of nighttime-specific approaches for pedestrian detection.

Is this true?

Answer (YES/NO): YES